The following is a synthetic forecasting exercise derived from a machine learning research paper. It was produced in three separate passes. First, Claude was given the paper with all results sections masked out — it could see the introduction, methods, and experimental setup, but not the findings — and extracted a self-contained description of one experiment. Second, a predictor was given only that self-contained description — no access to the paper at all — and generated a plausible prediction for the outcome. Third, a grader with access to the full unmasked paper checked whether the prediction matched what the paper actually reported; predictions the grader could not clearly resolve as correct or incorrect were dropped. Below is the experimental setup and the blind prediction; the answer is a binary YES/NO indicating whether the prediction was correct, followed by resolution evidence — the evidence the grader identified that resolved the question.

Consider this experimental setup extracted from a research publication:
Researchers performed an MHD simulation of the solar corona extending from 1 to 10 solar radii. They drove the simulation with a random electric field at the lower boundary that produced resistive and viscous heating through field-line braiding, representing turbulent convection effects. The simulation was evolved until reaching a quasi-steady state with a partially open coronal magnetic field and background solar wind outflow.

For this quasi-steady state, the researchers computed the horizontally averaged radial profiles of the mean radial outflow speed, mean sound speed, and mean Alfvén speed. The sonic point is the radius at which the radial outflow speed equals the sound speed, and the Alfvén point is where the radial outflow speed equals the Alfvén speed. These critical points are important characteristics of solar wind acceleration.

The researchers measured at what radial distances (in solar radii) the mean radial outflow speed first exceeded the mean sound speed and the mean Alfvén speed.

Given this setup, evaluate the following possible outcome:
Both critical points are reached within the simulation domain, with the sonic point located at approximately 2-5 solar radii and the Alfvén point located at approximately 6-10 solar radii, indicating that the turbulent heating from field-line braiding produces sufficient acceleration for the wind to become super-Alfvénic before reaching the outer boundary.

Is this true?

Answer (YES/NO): YES